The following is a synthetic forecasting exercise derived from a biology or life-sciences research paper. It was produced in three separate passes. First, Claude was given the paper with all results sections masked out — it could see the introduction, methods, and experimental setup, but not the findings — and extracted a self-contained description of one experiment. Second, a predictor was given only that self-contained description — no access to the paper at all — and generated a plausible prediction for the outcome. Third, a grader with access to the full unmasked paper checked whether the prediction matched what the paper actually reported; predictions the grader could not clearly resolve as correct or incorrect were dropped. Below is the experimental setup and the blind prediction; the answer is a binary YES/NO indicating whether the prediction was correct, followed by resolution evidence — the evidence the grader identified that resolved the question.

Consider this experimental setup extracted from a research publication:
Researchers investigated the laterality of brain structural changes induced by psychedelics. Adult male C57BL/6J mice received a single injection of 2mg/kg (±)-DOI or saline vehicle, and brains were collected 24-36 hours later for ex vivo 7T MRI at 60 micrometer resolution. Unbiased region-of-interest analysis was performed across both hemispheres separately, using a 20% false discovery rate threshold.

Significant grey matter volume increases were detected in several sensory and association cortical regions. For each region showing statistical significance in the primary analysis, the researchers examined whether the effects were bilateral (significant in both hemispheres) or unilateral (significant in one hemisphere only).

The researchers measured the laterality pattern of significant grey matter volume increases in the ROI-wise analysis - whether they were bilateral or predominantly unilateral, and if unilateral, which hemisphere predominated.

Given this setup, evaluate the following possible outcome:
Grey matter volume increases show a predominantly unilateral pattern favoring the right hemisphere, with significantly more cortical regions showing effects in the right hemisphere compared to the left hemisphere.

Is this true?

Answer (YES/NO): NO